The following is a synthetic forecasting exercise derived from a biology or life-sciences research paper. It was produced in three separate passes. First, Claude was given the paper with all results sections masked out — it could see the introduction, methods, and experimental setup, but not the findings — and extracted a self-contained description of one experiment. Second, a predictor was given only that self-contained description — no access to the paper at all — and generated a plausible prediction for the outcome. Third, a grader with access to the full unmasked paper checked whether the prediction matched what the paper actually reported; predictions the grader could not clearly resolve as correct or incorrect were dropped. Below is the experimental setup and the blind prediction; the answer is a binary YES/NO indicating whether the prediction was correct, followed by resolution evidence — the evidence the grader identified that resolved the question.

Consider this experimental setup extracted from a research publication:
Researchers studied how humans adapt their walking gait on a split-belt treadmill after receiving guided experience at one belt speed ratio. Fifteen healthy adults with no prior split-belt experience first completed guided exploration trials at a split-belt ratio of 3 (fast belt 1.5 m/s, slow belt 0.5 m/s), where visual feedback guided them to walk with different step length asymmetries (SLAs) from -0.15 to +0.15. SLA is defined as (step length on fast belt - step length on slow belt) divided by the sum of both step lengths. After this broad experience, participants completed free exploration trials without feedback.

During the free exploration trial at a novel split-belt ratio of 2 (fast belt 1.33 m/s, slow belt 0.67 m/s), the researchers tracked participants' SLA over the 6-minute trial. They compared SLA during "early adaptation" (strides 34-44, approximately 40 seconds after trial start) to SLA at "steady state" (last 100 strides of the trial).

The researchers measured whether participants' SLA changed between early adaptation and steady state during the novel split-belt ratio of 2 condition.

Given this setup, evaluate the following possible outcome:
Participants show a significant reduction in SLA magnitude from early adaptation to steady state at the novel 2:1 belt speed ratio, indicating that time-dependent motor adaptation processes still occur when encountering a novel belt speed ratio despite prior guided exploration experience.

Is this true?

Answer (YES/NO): NO